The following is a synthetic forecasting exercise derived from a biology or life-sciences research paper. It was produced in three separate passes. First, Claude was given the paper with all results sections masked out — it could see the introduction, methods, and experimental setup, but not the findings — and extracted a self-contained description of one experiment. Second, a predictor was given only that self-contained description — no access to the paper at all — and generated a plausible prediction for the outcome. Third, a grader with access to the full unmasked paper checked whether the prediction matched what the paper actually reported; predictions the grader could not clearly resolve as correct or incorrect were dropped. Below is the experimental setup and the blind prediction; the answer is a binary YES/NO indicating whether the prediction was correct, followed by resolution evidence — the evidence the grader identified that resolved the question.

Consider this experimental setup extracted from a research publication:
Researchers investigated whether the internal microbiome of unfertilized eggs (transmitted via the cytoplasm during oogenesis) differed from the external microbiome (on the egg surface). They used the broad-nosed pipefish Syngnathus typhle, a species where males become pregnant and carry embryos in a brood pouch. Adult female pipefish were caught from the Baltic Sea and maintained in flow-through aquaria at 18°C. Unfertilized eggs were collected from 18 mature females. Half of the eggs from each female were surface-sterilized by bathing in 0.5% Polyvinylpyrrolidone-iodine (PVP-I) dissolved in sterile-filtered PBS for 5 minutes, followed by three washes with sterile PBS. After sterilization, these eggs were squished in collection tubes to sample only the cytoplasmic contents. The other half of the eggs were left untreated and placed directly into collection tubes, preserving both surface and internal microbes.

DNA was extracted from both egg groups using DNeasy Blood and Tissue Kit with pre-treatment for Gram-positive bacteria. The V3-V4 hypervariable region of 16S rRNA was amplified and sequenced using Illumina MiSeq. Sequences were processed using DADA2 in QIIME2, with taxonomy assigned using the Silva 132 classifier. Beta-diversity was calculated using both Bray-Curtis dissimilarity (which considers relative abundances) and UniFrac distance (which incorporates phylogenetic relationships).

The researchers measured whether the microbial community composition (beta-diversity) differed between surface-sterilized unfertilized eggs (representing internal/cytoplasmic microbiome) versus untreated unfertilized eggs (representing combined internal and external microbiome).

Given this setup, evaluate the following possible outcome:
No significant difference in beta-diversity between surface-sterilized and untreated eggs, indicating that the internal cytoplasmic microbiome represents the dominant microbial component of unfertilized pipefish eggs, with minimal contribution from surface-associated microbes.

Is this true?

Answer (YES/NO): YES